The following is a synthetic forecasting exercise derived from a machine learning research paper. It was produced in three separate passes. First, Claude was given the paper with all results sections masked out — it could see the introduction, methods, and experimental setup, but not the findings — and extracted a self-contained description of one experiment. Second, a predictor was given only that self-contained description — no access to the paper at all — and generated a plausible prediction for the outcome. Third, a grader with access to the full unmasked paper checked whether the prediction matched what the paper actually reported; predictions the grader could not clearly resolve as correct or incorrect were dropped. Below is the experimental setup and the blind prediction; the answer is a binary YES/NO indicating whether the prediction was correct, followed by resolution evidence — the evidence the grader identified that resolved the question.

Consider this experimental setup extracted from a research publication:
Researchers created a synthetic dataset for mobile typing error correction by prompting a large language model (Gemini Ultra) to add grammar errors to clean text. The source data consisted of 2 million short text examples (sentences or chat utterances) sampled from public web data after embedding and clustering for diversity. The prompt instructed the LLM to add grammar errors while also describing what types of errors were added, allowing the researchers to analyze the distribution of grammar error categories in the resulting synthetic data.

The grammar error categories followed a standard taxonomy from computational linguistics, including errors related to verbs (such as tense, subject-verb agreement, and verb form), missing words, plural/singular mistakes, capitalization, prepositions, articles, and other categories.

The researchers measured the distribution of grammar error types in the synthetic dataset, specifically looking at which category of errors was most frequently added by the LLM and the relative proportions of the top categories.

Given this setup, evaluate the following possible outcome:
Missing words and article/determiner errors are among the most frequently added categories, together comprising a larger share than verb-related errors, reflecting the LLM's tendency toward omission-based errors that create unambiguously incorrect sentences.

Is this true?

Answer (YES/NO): NO